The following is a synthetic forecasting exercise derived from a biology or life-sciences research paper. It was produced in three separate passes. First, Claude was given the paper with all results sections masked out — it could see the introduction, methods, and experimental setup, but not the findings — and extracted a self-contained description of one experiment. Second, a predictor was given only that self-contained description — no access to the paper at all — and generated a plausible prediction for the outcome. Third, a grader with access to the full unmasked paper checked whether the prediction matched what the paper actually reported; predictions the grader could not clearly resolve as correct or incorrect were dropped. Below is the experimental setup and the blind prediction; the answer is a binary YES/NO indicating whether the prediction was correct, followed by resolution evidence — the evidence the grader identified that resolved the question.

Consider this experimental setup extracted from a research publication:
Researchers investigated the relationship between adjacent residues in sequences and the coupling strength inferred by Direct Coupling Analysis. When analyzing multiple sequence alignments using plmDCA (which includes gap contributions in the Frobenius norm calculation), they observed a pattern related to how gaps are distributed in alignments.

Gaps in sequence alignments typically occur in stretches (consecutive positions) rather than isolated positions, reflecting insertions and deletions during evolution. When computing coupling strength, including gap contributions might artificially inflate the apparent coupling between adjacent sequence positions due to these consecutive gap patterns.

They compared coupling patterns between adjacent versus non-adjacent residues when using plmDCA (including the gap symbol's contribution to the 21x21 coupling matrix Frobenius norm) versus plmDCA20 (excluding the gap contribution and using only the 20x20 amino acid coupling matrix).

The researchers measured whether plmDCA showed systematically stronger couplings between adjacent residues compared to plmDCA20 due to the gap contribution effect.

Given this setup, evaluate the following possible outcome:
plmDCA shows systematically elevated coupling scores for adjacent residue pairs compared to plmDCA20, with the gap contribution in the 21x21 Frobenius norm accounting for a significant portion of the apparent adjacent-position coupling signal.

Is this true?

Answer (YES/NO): NO